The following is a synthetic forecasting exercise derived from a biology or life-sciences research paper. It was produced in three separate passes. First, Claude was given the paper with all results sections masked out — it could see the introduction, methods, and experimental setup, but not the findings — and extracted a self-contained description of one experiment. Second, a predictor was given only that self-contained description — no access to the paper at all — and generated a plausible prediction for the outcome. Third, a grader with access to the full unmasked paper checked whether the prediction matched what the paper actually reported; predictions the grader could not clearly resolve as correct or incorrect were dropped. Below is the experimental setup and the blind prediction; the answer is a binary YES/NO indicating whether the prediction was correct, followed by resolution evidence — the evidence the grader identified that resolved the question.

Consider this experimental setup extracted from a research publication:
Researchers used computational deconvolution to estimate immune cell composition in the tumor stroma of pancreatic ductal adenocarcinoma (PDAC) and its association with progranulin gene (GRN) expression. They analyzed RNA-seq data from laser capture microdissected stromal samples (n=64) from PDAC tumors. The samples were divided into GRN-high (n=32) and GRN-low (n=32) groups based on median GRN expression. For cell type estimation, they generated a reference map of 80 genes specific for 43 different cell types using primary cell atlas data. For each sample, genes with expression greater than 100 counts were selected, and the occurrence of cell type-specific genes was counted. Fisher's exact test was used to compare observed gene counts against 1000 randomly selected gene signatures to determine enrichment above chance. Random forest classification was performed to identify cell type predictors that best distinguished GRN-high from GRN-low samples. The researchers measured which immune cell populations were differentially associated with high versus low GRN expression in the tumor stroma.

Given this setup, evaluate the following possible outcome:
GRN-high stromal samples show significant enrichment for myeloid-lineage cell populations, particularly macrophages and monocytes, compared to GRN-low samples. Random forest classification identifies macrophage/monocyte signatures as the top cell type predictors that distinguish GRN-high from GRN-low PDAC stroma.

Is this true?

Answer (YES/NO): YES